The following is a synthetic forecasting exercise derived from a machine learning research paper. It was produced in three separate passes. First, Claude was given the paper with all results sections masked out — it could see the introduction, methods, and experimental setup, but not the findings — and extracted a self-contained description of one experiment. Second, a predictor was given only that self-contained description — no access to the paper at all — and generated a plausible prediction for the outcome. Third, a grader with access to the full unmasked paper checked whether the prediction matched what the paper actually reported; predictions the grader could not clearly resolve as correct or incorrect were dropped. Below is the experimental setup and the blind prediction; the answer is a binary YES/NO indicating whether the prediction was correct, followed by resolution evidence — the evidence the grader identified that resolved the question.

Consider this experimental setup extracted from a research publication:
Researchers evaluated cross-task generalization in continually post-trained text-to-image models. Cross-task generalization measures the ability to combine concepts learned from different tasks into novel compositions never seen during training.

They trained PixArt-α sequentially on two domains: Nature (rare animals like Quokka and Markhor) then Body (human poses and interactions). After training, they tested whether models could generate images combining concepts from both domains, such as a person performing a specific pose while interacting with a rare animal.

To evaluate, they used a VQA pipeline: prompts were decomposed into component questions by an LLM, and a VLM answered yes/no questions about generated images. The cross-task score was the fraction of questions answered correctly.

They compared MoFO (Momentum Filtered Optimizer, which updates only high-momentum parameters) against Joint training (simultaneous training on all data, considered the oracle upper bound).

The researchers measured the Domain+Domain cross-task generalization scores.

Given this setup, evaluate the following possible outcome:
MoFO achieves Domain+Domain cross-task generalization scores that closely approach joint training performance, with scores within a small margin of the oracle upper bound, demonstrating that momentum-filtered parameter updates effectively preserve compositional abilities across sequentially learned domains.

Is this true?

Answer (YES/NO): NO